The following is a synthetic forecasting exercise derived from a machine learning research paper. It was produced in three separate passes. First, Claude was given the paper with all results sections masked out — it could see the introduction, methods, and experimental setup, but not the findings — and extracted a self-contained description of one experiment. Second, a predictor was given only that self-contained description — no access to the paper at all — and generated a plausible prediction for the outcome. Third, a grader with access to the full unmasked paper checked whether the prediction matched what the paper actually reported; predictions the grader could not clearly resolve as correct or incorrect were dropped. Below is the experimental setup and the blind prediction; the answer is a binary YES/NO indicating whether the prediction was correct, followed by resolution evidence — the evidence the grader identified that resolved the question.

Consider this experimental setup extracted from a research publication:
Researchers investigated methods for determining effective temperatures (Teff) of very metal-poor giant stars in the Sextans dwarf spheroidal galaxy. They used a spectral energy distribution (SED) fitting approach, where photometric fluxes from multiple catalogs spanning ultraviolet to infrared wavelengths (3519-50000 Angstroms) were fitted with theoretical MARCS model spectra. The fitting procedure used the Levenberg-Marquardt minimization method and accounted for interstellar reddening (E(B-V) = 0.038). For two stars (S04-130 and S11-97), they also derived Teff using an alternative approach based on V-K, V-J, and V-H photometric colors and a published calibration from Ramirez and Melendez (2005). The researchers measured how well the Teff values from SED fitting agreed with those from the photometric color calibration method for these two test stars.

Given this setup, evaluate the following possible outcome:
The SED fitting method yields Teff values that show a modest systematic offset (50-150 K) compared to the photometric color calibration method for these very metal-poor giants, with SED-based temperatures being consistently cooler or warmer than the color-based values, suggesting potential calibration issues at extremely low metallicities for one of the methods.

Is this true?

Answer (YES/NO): NO